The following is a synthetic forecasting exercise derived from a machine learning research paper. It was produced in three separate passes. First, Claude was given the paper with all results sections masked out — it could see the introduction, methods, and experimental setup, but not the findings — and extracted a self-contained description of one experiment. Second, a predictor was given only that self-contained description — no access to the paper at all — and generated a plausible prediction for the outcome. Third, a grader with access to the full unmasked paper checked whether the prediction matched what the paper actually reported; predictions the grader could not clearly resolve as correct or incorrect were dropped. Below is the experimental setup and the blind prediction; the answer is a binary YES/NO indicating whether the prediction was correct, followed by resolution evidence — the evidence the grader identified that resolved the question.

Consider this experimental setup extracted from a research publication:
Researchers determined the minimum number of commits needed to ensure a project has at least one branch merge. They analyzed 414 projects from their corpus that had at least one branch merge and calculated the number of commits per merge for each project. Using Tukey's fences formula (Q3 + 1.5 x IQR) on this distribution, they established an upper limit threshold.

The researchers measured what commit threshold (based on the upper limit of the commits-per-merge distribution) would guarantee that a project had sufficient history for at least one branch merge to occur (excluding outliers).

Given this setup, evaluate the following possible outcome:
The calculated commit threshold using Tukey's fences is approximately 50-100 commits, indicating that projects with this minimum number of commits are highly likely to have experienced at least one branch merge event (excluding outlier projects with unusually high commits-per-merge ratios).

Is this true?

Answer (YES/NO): YES